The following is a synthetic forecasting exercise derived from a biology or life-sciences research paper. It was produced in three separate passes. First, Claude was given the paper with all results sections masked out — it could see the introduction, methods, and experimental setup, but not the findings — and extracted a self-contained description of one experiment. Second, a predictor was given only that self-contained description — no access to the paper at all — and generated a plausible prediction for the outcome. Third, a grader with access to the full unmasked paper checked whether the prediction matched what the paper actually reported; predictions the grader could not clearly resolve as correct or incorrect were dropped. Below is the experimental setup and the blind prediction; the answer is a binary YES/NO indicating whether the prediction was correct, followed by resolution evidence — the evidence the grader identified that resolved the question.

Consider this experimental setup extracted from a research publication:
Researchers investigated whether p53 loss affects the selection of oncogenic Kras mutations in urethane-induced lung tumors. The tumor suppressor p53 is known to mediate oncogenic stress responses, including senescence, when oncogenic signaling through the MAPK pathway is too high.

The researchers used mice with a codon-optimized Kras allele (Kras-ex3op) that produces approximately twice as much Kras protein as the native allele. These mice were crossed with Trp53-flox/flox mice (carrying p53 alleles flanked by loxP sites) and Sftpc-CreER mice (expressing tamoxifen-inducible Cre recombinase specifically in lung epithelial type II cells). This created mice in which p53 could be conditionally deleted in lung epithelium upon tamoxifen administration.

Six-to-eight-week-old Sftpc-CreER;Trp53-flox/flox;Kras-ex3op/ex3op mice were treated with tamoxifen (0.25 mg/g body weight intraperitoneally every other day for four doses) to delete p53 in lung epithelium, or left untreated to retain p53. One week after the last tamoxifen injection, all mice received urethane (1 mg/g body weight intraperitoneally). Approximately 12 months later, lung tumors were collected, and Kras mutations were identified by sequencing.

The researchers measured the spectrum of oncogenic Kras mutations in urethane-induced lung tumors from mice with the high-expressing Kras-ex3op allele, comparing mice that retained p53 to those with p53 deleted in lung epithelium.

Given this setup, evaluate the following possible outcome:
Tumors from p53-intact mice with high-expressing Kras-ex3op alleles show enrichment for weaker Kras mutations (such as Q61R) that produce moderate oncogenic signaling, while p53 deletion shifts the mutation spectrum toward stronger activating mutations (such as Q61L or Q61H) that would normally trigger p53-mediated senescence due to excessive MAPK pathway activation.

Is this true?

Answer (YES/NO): NO